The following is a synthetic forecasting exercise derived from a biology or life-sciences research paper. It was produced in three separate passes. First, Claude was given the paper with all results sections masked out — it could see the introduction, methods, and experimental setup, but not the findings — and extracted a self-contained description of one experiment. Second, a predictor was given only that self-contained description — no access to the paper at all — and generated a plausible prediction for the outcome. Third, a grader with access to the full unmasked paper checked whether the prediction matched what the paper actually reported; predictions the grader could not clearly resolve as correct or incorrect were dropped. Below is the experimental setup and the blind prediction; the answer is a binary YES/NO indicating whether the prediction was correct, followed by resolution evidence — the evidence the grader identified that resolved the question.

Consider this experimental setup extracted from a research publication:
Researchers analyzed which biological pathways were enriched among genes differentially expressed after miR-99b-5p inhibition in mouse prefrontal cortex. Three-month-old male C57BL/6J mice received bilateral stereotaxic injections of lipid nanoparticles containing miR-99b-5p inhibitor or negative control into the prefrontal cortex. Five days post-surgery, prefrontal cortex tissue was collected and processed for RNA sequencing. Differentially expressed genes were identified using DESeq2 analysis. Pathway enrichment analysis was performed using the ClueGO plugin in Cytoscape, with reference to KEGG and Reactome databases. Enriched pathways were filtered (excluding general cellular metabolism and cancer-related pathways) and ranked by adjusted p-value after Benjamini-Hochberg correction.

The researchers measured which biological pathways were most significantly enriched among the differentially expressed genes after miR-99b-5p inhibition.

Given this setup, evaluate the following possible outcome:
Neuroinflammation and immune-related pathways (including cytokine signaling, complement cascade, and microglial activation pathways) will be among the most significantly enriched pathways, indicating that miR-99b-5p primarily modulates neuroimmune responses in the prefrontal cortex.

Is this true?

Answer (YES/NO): YES